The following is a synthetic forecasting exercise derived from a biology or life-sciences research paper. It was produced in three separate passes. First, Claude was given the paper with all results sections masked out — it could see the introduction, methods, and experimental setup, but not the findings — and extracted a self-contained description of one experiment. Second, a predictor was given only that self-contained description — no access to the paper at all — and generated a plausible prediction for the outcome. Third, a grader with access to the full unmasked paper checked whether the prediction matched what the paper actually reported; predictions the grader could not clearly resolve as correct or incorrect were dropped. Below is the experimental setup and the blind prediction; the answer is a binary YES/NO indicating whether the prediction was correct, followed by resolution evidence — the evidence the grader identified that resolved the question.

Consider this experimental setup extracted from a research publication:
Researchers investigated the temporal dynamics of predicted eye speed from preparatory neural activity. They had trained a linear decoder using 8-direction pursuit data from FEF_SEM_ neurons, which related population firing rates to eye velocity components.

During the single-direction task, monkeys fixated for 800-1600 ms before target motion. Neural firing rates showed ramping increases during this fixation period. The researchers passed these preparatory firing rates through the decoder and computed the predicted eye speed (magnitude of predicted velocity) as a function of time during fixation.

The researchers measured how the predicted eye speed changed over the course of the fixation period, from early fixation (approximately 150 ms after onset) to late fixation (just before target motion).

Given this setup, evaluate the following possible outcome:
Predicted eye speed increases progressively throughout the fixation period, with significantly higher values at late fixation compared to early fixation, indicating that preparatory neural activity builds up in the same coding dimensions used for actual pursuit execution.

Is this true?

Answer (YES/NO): YES